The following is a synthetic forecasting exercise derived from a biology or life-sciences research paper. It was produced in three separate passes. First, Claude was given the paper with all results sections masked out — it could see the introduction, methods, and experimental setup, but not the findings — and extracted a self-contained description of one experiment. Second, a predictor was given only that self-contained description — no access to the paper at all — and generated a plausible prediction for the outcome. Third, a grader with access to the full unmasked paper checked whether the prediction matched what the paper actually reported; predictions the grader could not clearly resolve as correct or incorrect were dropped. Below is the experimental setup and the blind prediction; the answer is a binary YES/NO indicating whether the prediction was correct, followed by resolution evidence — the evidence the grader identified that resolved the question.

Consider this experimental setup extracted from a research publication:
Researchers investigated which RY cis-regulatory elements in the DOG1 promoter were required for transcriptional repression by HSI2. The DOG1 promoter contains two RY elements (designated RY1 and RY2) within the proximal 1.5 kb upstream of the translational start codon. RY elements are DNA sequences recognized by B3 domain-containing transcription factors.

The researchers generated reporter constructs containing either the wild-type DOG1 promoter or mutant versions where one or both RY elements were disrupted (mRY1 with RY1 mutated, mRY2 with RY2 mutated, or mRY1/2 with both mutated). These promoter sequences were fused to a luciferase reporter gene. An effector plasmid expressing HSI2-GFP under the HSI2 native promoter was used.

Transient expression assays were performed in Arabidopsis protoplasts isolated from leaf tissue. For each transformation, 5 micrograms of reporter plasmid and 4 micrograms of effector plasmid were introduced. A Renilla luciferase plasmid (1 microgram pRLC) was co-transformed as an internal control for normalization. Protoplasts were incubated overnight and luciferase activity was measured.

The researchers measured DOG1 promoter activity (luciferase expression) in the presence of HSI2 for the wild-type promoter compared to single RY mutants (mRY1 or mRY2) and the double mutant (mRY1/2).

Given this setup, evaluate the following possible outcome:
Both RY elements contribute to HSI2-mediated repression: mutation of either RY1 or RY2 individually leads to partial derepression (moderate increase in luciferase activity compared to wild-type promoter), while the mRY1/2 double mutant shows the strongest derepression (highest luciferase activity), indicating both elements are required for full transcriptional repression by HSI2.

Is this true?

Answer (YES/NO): YES